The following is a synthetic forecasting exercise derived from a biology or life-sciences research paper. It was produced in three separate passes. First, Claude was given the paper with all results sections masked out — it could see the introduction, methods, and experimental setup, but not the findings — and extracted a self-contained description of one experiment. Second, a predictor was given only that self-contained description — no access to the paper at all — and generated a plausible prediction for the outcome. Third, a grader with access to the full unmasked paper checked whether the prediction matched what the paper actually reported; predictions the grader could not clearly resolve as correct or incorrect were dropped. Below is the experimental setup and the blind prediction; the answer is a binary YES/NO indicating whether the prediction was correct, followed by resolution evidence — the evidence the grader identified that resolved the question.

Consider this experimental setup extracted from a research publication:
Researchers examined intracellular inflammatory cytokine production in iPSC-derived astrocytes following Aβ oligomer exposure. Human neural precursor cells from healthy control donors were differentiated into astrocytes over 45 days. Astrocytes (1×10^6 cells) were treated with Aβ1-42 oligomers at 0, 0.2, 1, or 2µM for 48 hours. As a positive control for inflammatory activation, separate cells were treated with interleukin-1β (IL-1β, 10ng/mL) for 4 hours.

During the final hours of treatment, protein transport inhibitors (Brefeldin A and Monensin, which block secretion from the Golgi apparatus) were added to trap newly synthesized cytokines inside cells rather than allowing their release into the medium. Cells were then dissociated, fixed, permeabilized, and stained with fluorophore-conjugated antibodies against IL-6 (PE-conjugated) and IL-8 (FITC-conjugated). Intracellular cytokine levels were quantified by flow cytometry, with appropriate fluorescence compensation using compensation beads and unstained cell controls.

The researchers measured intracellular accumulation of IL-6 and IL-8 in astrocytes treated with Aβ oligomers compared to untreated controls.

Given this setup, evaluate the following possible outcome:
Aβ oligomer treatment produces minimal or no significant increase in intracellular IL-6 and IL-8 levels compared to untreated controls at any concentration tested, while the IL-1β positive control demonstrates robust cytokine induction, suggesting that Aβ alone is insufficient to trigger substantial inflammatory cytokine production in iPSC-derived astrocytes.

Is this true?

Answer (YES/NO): NO